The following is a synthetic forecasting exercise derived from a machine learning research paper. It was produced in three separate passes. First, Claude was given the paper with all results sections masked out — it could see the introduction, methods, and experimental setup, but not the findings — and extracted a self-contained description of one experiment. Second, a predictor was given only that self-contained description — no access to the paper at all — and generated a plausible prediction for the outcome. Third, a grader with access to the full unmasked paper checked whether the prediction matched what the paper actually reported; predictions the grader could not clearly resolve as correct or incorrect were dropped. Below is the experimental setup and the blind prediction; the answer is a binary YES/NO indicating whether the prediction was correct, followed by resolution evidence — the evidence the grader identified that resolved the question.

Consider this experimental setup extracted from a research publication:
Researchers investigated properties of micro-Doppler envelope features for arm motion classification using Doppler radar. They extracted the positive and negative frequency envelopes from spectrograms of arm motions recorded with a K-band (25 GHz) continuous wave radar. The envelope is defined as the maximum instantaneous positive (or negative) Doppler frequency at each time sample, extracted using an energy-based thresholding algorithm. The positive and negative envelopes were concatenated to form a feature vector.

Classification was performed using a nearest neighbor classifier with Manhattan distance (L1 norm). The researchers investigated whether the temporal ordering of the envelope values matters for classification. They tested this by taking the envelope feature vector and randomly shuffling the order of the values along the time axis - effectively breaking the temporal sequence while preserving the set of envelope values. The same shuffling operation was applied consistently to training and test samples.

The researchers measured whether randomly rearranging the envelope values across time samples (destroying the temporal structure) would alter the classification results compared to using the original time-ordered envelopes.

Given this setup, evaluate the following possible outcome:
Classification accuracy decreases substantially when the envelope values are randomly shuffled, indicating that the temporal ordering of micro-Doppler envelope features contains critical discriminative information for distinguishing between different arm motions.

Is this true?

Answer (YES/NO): NO